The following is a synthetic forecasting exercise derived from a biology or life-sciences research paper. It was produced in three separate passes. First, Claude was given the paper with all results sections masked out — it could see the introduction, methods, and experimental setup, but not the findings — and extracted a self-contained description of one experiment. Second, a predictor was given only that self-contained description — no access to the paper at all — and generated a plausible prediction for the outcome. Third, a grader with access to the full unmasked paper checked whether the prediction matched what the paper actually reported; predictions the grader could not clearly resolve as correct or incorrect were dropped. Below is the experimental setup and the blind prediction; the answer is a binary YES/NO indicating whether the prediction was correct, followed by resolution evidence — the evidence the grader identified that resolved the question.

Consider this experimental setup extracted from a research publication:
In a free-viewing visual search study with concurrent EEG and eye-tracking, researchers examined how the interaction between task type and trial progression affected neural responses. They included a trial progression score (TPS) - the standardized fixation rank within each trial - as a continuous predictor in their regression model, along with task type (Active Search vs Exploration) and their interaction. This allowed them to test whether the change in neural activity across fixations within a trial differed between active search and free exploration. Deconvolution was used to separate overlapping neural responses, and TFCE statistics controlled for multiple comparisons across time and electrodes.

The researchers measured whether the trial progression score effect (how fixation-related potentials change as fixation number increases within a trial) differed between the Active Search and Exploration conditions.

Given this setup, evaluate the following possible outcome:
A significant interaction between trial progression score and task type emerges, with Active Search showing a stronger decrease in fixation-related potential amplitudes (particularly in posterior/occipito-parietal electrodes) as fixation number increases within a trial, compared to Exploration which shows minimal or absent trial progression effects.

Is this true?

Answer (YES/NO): NO